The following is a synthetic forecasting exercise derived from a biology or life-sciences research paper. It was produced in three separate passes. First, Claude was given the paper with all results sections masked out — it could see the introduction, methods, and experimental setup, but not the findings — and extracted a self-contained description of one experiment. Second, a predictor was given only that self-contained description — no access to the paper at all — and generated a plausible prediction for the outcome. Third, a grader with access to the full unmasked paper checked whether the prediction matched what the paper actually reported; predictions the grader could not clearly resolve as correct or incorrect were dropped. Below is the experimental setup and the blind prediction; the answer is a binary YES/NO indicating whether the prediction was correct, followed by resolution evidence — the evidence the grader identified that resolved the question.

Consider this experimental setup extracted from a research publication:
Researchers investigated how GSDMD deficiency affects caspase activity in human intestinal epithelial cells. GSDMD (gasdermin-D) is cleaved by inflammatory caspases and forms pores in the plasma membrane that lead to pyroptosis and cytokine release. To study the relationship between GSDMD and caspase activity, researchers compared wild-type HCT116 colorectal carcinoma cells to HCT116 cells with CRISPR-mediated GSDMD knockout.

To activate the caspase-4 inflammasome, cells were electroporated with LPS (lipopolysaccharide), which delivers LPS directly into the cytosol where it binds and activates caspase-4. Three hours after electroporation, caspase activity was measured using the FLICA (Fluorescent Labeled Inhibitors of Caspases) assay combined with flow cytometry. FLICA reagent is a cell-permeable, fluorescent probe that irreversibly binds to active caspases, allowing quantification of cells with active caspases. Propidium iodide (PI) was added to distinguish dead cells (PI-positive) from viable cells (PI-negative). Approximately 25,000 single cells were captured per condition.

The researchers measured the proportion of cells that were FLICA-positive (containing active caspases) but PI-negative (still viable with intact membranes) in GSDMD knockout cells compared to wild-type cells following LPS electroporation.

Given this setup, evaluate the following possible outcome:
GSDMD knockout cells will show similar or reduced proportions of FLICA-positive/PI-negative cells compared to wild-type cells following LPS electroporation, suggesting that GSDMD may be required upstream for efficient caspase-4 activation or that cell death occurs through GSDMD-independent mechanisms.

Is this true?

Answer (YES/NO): YES